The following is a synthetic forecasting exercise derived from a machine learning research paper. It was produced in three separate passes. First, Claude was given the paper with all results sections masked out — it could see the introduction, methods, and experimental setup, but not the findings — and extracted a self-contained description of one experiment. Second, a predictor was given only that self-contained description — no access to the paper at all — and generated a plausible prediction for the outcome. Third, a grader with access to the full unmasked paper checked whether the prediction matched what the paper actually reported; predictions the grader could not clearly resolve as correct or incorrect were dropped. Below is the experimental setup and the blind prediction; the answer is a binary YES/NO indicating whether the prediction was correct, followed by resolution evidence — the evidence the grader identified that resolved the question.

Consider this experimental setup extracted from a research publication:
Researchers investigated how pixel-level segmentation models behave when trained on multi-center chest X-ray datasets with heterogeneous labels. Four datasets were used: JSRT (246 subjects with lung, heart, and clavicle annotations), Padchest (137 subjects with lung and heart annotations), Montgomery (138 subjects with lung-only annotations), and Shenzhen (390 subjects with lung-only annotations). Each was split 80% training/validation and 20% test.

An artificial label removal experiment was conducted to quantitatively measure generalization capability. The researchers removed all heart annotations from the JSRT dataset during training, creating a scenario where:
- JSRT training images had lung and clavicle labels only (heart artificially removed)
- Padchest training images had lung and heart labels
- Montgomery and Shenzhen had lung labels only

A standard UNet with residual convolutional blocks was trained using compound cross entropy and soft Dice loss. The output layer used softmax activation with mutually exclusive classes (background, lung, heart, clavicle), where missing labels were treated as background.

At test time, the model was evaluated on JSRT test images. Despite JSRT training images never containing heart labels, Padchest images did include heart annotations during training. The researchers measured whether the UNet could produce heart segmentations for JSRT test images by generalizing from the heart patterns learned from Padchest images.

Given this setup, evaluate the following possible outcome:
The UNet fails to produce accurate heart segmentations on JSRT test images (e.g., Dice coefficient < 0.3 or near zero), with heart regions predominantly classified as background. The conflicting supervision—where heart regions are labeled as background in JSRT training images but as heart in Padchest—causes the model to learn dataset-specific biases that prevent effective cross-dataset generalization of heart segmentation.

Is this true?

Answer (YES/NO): YES